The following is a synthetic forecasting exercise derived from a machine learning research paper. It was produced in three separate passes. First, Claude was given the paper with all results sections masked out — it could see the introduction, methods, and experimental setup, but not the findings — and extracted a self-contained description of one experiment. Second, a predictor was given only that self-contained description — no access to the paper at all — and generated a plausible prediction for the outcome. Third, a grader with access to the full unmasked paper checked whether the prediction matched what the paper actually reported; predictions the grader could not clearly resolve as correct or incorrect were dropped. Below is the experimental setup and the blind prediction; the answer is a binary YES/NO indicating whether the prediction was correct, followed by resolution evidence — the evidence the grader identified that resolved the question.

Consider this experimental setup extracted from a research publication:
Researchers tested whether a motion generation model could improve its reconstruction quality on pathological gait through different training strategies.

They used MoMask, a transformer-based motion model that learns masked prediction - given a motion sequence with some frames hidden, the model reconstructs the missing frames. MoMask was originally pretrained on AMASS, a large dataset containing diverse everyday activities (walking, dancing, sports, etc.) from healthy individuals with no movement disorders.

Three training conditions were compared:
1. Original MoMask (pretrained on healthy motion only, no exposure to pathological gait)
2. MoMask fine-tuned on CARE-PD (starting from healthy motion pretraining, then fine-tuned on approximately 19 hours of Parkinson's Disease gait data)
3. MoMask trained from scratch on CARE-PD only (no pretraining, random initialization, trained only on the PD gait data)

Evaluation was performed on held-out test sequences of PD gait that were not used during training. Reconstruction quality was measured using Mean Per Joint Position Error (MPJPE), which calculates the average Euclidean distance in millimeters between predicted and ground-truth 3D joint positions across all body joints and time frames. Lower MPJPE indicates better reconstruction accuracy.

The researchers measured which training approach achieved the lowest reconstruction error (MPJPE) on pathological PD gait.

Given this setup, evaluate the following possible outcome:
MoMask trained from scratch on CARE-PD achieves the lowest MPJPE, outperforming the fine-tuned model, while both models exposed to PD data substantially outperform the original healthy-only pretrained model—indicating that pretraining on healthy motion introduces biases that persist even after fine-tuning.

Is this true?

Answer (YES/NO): NO